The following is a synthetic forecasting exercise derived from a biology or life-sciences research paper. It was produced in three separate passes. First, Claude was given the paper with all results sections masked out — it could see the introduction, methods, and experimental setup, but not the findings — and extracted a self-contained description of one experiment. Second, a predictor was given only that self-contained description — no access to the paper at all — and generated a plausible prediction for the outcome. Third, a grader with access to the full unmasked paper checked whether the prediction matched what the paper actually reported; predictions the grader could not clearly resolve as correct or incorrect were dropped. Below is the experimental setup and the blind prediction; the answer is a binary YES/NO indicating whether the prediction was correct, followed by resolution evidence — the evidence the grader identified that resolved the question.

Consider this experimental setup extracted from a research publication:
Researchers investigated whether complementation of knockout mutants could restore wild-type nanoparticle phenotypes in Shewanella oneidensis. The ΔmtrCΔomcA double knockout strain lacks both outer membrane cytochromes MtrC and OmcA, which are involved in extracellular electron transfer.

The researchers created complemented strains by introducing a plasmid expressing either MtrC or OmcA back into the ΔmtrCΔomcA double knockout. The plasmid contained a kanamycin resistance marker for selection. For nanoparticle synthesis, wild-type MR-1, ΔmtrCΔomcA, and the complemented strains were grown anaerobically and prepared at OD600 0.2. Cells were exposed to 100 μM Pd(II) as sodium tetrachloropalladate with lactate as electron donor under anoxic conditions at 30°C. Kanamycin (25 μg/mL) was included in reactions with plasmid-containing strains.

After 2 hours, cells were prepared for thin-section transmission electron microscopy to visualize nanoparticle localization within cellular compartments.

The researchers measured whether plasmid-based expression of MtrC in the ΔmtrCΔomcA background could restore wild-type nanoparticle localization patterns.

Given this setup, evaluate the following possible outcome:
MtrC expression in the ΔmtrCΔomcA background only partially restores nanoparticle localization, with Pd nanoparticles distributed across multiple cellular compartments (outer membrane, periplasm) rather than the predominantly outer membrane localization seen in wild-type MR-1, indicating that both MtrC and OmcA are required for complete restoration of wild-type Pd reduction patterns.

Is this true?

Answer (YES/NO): NO